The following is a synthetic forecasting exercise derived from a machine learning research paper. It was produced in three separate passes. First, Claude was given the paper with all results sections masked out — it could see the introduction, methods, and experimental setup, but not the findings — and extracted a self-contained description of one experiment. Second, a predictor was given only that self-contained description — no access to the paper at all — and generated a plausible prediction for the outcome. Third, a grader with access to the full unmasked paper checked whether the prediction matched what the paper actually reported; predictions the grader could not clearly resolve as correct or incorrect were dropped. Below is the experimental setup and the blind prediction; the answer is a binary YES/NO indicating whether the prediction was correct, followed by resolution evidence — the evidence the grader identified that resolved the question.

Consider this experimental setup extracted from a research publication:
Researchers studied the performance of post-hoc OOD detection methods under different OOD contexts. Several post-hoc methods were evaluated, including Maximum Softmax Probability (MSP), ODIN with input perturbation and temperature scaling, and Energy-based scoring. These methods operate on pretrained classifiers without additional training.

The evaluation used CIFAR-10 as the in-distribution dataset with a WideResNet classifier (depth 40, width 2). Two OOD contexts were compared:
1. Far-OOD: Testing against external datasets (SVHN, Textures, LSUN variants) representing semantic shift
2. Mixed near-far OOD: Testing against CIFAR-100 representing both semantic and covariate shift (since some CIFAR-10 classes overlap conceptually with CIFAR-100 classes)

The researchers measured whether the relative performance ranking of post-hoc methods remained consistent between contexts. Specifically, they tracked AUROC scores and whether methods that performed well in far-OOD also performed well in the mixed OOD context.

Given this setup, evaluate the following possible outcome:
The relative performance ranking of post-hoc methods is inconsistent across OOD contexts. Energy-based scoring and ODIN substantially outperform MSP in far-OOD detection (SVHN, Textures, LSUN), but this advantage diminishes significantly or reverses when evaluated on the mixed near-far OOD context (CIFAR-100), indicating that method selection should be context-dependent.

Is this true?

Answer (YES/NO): YES